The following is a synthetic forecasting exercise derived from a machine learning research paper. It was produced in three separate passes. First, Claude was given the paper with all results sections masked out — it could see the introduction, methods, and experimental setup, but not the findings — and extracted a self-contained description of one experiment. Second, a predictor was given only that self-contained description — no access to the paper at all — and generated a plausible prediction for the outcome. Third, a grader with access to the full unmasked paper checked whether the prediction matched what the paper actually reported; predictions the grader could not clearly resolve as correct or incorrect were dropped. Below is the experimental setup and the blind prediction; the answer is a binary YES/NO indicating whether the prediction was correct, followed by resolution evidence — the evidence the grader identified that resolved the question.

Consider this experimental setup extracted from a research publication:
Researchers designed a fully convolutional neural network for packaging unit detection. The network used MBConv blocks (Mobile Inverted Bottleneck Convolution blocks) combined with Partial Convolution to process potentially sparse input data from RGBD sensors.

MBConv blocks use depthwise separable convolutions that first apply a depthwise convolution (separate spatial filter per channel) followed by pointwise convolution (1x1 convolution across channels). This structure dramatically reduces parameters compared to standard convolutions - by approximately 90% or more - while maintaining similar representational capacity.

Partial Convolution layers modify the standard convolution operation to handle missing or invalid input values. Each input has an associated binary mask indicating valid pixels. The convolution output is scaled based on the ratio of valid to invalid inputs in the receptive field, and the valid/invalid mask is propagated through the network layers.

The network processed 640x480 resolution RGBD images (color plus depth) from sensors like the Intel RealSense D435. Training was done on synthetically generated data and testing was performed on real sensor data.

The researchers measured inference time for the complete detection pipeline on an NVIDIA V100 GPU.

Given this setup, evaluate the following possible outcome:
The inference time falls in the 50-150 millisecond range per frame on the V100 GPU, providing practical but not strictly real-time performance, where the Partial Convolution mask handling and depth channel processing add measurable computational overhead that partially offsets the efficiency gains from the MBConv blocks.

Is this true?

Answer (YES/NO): NO